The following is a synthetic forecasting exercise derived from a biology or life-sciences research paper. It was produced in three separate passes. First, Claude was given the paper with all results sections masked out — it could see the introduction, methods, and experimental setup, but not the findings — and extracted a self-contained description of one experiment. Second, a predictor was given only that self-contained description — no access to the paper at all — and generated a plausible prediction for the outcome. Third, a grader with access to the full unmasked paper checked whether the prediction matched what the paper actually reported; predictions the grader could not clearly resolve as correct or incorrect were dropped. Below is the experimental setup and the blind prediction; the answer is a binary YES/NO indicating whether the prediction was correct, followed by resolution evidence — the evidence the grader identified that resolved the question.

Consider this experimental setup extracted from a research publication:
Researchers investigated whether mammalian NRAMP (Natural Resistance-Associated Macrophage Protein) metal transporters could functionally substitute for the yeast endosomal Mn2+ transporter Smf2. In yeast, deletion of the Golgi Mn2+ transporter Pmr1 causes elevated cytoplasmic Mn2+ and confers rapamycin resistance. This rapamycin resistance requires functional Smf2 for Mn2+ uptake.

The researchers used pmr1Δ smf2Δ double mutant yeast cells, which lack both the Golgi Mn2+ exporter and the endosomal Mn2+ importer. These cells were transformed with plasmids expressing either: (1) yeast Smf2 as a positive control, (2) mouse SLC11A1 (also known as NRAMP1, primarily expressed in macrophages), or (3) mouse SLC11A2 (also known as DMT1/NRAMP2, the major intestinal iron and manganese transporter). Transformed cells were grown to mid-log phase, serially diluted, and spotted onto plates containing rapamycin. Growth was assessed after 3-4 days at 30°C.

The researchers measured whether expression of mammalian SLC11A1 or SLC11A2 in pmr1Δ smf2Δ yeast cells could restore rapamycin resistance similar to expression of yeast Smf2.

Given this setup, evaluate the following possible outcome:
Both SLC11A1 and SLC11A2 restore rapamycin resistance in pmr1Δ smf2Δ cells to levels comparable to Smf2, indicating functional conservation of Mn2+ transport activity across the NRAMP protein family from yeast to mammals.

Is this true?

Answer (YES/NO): NO